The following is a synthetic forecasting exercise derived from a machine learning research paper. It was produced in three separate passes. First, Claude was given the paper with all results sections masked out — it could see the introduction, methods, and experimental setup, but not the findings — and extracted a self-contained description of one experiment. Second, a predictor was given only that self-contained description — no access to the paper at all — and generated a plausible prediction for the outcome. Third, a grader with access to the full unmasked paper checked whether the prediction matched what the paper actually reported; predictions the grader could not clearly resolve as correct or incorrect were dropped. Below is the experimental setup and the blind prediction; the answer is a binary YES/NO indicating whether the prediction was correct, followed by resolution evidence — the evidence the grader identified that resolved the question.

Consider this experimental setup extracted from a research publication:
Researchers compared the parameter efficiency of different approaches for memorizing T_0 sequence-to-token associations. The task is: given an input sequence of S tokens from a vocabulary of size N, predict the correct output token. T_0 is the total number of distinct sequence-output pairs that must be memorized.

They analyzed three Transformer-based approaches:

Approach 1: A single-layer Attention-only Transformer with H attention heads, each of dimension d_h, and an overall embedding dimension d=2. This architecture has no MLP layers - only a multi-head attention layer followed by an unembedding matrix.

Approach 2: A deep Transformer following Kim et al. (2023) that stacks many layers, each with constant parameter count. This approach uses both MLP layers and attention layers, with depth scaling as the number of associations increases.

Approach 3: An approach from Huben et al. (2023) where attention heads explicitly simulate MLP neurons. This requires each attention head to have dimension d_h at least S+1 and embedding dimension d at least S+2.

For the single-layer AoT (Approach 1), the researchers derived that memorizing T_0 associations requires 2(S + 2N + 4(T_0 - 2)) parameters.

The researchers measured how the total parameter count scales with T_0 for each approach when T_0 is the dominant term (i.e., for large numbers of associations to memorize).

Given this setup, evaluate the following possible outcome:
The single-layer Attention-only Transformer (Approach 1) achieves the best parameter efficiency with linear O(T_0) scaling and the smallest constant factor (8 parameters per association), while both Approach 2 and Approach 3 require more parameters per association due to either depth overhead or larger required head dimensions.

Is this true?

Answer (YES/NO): NO